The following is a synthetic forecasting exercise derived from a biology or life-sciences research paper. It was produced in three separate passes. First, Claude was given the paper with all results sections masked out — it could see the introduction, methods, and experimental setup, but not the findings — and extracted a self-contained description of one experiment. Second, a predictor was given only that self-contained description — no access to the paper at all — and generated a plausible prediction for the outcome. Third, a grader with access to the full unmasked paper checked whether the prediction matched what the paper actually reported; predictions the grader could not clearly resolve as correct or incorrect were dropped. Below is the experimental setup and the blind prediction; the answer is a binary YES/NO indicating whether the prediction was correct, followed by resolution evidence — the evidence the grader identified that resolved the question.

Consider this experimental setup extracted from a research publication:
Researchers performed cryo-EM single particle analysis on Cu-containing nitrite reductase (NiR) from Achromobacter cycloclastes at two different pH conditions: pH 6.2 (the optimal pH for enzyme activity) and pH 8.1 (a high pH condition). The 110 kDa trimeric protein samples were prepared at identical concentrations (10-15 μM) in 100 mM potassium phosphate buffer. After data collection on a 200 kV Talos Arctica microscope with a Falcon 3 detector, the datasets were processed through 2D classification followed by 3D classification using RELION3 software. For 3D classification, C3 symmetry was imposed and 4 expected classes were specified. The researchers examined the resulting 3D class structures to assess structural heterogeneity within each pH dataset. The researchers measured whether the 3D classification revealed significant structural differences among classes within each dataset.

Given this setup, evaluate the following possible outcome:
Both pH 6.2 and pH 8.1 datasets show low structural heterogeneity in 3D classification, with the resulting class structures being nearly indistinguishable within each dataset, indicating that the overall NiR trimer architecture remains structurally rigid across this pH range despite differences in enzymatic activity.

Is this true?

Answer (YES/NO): YES